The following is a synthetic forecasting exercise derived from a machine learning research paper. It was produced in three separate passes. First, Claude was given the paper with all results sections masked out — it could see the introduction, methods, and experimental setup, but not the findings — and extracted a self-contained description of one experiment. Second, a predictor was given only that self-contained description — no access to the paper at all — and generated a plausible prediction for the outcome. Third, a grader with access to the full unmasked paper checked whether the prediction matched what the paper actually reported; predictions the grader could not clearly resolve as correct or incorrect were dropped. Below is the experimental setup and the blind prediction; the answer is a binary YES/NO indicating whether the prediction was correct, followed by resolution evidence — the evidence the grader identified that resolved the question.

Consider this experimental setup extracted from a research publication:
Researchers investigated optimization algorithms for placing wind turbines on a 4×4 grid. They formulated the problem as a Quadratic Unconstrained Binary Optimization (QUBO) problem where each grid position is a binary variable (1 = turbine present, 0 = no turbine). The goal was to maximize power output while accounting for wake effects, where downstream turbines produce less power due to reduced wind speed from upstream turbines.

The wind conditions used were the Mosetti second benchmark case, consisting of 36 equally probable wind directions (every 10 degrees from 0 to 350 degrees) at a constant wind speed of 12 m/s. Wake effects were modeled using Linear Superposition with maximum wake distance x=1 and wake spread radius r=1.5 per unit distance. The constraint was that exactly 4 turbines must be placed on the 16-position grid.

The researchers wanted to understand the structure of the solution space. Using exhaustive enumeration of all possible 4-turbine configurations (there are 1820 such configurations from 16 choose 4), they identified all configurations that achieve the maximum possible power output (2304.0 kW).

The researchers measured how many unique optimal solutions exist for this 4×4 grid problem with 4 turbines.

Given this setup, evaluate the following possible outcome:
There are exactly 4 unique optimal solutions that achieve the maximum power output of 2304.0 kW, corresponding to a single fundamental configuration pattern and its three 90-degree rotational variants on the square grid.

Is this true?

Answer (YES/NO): NO